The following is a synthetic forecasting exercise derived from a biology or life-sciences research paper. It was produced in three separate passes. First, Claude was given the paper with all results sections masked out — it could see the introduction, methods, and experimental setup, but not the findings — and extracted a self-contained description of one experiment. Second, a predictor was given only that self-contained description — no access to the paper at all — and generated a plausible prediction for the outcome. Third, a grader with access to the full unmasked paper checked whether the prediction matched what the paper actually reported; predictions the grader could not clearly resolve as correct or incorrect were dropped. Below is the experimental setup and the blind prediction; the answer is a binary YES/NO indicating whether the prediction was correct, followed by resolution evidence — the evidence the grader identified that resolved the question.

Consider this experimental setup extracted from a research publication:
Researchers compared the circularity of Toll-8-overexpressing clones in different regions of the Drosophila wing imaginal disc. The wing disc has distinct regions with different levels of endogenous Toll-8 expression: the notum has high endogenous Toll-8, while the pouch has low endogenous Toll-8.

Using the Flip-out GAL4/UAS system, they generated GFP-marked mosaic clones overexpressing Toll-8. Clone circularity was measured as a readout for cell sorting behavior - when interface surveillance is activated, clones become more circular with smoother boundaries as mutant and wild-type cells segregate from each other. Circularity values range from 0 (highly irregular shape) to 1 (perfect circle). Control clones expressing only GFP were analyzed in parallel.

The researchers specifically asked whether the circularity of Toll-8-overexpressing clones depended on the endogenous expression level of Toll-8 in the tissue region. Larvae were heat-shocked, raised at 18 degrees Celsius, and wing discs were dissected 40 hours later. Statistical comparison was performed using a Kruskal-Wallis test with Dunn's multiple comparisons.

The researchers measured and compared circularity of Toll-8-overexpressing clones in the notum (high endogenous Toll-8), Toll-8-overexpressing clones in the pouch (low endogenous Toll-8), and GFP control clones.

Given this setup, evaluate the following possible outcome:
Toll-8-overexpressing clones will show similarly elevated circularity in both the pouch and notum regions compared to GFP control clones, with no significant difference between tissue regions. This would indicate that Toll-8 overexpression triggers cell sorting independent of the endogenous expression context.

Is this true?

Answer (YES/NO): NO